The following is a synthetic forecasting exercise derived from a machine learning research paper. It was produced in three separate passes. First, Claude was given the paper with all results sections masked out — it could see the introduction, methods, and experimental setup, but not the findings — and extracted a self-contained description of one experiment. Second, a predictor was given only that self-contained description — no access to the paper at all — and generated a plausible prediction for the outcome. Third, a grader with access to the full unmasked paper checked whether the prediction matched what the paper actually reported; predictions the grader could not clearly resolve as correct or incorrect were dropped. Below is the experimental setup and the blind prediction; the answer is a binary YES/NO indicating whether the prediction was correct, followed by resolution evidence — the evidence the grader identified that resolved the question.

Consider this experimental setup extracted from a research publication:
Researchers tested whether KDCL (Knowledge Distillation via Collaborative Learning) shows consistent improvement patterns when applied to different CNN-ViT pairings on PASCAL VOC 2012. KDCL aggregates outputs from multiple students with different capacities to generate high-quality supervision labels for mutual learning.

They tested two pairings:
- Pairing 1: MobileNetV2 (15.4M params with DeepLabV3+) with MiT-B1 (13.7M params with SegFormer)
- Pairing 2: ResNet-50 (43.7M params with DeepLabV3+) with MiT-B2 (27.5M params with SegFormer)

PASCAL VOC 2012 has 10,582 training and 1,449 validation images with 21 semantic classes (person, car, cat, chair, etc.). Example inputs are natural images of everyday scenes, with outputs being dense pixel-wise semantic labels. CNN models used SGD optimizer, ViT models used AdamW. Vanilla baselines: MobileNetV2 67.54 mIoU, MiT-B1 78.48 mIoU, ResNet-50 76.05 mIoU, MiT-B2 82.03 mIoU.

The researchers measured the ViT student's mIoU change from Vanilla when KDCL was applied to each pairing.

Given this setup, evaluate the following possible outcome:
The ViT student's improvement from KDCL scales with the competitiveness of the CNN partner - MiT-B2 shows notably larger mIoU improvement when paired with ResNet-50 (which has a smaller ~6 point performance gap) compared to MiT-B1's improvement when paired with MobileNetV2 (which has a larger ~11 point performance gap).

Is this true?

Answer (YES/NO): NO